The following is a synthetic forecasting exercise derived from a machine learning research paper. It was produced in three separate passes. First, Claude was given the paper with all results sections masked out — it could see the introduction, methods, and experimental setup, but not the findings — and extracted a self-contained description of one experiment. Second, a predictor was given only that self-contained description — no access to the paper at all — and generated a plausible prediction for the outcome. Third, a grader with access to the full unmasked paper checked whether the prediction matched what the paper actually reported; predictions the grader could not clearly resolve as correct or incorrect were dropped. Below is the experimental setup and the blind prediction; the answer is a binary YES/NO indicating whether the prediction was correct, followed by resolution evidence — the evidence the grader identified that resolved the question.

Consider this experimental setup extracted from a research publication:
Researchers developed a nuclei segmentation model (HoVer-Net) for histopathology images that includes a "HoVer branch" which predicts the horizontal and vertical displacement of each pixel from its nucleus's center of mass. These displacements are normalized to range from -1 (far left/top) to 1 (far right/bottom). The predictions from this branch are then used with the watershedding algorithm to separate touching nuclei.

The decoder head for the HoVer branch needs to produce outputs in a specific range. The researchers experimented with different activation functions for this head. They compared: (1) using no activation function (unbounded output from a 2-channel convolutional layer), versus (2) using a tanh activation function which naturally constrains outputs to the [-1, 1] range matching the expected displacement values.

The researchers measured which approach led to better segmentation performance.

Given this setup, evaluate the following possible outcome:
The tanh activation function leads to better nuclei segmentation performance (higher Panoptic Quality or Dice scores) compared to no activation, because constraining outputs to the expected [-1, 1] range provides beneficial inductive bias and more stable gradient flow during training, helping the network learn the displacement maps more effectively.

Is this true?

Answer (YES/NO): NO